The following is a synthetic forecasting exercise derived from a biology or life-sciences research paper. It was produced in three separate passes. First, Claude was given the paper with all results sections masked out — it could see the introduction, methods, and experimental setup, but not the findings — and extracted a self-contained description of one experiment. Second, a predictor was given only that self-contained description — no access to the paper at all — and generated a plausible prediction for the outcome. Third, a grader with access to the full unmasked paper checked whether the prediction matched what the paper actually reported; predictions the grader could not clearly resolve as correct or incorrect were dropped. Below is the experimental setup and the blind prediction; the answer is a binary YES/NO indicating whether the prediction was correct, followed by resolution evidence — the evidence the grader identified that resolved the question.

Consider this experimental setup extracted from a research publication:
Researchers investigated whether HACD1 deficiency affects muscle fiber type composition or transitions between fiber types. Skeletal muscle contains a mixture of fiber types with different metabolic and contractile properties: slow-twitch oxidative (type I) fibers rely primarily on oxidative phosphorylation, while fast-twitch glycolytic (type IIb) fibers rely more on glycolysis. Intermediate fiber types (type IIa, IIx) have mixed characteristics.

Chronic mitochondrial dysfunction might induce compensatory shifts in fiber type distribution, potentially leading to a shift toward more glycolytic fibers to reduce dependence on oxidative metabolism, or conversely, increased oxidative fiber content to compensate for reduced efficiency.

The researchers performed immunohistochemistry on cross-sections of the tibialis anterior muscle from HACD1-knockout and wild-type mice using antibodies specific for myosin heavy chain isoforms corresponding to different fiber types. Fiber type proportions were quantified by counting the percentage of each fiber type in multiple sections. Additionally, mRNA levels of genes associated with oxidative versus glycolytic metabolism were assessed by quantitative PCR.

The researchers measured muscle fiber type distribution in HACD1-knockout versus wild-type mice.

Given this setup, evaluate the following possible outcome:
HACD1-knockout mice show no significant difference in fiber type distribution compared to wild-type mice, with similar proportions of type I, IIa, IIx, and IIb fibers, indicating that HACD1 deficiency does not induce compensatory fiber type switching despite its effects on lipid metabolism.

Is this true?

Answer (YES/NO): YES